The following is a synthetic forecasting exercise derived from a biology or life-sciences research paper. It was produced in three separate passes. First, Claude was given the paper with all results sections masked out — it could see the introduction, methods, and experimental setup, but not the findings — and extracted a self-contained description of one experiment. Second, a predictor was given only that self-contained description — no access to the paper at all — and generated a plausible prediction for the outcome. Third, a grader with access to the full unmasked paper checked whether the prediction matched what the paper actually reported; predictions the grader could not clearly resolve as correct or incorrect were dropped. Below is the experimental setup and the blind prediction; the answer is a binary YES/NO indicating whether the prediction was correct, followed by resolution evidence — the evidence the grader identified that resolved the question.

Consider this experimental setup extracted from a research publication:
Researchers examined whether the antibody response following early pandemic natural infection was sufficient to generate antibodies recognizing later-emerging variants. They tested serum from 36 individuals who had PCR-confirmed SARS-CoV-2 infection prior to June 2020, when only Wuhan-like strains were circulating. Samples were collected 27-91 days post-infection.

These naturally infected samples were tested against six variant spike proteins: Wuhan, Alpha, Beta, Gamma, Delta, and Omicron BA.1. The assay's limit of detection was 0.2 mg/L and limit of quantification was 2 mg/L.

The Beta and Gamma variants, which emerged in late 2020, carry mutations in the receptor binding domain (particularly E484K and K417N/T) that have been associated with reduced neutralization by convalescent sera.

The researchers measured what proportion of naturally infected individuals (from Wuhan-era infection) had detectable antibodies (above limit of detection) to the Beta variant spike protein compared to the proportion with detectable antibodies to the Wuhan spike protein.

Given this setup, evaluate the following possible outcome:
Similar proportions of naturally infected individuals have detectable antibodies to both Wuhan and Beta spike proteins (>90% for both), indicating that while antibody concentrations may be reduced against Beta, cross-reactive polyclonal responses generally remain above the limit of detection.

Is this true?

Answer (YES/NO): NO